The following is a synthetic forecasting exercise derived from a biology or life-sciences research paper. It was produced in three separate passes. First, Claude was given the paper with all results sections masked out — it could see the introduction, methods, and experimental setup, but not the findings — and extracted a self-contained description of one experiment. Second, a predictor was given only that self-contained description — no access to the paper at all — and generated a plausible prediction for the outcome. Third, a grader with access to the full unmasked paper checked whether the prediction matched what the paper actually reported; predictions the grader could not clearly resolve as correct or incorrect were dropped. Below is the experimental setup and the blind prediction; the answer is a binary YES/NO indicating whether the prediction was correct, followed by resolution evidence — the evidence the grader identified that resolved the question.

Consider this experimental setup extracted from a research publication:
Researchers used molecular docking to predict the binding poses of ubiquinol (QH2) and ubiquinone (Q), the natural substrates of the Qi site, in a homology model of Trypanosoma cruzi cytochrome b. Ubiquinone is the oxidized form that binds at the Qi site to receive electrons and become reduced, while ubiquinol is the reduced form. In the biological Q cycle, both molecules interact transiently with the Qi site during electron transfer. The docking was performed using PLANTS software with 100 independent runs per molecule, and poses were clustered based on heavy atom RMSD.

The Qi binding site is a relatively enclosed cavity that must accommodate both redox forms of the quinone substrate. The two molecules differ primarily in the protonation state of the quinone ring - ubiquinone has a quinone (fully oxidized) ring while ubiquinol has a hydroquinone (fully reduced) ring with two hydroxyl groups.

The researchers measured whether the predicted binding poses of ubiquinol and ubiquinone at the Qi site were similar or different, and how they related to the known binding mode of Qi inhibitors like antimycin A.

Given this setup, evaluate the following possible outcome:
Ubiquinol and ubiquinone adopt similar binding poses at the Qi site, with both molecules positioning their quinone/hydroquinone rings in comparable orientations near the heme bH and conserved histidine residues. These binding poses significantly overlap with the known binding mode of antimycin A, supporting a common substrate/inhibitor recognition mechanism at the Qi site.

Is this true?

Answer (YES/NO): NO